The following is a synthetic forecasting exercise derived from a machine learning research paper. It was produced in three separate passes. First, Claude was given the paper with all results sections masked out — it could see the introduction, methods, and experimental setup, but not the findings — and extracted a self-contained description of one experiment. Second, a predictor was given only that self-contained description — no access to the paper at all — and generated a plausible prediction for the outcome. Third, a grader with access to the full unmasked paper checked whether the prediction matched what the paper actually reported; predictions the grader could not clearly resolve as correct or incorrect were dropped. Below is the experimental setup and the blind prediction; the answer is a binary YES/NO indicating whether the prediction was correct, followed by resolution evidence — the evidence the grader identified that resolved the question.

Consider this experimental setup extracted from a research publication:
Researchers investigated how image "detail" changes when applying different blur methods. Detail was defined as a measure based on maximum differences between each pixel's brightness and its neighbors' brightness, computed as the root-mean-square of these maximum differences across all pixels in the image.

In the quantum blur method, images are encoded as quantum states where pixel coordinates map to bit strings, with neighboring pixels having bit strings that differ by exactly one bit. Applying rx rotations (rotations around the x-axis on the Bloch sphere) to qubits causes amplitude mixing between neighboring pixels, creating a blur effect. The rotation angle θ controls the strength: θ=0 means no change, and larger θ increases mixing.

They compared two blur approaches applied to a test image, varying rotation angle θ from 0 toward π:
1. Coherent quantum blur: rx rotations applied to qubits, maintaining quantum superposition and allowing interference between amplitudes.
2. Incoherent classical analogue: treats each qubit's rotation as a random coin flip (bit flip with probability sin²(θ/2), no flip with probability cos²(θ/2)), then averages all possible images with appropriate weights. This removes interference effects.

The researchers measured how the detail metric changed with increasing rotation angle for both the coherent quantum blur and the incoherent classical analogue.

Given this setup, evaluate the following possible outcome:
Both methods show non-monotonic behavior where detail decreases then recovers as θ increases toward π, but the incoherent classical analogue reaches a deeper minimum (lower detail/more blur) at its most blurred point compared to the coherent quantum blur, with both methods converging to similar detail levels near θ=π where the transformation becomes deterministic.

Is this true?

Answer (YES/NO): YES